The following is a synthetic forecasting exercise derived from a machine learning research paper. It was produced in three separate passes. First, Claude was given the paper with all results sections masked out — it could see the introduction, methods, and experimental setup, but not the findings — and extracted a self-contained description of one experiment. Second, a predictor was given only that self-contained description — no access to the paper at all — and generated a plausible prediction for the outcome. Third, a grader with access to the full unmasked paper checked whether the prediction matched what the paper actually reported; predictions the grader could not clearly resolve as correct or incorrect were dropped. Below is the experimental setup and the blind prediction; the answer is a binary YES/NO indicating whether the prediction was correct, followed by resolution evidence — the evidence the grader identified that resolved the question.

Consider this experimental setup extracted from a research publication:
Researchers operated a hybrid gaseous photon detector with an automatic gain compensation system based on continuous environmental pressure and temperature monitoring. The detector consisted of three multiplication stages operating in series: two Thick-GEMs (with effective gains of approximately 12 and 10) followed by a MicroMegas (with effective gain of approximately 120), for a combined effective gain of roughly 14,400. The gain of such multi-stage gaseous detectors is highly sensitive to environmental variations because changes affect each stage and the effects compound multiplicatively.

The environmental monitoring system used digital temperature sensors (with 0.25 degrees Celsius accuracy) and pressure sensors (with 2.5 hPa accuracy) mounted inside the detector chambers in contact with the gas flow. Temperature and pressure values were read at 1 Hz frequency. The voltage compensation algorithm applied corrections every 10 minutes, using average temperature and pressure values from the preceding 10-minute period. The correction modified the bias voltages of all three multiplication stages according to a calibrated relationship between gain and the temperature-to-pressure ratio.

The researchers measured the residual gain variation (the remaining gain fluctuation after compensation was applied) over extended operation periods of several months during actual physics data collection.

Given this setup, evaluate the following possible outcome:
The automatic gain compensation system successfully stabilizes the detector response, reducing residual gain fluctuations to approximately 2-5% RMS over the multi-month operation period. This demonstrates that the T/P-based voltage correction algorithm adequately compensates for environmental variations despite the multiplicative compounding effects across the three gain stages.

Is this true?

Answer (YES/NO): NO